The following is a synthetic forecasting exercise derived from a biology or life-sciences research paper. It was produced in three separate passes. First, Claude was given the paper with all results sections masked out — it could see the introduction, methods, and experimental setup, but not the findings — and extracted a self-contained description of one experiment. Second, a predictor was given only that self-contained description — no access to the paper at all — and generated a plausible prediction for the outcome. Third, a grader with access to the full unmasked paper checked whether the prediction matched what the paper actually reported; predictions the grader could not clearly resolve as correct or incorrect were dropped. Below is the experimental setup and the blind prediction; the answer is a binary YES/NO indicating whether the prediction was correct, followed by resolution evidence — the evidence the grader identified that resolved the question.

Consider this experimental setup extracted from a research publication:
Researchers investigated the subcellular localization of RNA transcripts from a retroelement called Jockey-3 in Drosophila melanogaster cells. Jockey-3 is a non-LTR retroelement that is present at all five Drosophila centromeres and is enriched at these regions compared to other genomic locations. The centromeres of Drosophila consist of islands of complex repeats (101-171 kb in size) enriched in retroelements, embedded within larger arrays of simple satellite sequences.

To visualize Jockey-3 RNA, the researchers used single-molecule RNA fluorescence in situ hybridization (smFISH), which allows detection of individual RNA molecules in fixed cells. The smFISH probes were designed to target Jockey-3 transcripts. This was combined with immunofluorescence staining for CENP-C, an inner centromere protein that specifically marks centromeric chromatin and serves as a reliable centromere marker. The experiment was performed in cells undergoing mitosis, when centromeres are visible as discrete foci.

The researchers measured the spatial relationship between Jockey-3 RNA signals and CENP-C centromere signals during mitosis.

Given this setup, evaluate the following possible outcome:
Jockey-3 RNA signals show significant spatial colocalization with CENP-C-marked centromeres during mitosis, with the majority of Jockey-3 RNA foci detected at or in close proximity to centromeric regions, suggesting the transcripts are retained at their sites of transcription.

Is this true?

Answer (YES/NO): YES